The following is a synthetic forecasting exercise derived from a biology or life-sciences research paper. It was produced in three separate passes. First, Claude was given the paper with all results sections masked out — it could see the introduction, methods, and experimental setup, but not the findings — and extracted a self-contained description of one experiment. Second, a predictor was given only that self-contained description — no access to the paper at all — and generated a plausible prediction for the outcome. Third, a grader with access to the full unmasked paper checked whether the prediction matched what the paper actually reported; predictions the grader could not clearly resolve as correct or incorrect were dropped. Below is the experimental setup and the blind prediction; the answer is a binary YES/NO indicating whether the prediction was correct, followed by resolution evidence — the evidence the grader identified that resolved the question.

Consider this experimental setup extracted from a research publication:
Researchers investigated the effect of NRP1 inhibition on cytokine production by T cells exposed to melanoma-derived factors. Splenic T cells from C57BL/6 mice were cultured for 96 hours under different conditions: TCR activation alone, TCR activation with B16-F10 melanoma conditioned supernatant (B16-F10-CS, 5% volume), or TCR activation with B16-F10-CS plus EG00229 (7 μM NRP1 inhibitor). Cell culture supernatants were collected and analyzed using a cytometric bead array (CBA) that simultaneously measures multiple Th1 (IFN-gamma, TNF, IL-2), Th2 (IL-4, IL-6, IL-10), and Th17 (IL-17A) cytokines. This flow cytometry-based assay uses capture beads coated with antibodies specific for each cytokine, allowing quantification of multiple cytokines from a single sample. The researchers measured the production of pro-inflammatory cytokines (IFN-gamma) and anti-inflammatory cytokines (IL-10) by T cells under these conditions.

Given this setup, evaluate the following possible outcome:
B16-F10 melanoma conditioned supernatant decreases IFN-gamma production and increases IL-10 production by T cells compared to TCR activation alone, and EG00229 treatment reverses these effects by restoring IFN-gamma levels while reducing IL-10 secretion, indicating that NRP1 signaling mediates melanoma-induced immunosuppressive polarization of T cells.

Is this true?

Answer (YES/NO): YES